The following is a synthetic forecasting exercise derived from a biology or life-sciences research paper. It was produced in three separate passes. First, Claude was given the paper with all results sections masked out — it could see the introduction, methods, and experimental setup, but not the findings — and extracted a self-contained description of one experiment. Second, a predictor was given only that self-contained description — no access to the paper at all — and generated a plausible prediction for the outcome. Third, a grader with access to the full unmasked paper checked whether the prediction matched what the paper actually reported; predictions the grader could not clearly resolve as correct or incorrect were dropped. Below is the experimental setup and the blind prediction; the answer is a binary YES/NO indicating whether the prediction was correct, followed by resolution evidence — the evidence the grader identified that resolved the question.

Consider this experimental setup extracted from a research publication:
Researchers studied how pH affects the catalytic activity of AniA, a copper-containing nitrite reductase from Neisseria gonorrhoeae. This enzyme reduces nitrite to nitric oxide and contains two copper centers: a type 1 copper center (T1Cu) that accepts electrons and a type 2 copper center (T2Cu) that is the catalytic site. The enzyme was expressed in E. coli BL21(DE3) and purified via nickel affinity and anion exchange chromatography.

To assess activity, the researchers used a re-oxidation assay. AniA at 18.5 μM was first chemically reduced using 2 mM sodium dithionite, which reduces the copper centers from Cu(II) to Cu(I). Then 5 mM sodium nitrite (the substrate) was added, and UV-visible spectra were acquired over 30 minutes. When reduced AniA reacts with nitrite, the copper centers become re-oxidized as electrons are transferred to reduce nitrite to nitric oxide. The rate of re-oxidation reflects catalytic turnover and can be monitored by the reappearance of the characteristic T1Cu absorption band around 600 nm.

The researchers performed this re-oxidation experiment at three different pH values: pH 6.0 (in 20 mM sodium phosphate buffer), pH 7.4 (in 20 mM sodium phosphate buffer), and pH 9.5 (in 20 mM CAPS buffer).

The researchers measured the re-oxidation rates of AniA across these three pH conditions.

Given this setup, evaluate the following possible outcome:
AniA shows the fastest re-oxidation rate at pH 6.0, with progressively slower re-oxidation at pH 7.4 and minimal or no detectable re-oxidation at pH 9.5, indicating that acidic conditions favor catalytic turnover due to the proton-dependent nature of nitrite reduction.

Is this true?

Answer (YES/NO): YES